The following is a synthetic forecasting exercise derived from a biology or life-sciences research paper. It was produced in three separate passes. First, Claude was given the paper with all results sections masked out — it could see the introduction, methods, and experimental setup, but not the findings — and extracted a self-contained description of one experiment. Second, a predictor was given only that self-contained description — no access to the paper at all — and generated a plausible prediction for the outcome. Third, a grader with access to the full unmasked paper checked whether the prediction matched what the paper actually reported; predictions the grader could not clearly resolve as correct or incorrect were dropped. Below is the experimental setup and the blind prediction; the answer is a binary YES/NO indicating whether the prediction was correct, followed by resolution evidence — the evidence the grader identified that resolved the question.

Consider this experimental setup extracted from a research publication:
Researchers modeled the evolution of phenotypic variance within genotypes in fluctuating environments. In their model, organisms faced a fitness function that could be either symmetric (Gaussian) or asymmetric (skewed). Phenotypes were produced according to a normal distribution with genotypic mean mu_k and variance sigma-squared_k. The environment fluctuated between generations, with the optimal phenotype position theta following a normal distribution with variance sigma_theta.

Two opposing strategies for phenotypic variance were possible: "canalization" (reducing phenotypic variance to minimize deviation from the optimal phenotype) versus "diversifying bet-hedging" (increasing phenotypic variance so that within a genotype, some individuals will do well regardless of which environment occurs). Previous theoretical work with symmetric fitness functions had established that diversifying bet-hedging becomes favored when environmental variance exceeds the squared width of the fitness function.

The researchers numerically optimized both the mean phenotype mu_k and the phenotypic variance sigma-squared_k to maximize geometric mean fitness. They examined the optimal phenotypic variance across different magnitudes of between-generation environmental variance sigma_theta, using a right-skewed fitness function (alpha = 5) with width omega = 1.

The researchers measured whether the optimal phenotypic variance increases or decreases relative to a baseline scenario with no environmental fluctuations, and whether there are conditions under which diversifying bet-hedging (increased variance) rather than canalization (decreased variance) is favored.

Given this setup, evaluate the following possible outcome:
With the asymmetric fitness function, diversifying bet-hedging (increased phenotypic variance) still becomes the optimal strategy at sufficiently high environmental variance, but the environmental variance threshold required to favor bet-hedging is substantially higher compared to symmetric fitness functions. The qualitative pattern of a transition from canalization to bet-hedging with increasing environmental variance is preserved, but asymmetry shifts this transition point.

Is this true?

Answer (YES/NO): NO